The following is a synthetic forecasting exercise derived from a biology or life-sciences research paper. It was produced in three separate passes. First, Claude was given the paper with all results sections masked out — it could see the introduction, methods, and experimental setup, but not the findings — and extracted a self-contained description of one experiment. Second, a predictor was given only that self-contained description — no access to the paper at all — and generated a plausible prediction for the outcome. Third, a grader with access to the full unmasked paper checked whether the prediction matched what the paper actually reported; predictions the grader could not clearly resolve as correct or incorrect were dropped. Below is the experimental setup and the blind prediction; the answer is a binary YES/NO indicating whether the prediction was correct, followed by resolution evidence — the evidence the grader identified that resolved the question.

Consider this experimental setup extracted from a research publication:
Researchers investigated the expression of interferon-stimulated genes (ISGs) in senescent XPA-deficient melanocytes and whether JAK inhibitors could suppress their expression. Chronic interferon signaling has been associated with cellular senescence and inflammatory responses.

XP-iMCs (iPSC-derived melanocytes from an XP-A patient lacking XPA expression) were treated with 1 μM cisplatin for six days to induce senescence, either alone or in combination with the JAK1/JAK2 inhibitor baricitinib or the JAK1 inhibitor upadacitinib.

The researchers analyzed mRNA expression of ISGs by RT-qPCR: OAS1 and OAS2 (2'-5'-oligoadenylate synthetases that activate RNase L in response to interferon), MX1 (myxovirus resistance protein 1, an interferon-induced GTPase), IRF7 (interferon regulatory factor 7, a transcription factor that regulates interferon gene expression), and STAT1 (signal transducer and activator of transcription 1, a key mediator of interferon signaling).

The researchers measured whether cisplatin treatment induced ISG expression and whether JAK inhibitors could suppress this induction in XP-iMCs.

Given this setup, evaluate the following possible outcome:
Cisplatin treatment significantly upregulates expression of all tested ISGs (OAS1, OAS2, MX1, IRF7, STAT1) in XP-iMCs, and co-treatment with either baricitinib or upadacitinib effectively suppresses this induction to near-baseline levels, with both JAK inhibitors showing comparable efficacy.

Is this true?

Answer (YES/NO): NO